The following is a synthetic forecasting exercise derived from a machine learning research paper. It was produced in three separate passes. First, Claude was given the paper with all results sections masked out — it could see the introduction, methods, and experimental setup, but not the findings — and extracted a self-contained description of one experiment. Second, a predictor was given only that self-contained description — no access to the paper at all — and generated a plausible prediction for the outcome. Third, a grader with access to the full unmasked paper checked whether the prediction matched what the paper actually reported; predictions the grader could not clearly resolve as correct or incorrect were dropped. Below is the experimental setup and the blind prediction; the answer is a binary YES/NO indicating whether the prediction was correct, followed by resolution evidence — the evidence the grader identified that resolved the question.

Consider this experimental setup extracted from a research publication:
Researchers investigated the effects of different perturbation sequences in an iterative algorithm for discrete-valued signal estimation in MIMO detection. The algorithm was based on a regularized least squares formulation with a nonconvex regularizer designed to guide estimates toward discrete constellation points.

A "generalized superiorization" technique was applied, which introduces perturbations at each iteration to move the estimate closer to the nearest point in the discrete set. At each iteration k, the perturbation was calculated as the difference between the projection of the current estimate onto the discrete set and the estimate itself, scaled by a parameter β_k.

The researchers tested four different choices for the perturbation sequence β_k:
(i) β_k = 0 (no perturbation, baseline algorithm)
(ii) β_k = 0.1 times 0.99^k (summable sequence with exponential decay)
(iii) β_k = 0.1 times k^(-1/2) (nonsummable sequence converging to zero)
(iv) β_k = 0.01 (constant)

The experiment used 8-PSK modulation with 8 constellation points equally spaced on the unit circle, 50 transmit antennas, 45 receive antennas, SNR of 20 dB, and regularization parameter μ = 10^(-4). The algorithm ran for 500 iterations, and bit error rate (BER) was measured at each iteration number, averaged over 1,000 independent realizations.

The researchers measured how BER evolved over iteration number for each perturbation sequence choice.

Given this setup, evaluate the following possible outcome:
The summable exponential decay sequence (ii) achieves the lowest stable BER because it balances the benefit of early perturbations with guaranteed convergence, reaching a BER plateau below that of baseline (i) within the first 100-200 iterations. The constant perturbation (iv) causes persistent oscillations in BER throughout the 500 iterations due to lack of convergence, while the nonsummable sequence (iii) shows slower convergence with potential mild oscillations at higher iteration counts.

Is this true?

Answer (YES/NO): NO